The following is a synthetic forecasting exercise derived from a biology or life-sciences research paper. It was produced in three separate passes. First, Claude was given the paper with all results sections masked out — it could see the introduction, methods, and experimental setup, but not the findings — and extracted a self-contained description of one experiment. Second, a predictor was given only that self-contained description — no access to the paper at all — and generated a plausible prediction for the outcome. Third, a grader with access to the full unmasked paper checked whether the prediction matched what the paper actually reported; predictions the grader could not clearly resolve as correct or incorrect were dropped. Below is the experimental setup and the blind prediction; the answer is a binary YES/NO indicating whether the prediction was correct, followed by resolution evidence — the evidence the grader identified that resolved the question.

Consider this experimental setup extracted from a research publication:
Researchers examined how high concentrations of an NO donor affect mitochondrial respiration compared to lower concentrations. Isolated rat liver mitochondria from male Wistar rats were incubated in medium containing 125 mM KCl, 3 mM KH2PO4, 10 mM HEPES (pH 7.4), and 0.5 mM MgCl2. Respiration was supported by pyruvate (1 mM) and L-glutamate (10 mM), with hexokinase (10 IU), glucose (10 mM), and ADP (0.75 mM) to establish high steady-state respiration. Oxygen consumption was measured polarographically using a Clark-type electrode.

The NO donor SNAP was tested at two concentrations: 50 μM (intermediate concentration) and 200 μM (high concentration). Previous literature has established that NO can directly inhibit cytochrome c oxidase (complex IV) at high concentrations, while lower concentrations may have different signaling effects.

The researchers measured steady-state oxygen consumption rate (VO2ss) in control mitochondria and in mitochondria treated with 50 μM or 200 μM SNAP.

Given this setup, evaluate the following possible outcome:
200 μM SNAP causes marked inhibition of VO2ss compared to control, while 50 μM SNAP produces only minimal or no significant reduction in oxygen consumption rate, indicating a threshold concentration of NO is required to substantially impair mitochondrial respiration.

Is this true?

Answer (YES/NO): NO